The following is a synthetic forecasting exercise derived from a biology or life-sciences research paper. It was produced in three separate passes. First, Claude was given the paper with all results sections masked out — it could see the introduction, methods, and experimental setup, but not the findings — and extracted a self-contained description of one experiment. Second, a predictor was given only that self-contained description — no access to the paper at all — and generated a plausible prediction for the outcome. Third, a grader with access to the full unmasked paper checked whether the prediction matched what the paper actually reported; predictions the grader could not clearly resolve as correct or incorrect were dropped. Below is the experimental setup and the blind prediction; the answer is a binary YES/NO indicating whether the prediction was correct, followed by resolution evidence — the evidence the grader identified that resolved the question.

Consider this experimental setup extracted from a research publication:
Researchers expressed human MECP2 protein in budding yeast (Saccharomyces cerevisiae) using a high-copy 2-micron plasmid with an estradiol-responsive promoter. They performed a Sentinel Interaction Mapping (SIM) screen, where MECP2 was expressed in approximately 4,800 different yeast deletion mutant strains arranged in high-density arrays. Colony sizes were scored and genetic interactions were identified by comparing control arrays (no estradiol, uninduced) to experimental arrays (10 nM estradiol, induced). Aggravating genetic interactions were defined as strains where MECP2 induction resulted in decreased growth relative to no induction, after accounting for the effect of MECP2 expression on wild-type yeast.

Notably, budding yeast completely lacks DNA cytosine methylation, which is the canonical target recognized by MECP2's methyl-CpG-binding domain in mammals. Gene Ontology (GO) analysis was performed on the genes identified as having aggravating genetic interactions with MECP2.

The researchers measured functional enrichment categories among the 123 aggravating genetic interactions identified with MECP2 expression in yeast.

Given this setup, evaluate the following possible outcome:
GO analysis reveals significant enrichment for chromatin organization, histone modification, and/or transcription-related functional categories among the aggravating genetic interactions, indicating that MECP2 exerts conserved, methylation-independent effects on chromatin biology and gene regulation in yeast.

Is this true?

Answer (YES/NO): NO